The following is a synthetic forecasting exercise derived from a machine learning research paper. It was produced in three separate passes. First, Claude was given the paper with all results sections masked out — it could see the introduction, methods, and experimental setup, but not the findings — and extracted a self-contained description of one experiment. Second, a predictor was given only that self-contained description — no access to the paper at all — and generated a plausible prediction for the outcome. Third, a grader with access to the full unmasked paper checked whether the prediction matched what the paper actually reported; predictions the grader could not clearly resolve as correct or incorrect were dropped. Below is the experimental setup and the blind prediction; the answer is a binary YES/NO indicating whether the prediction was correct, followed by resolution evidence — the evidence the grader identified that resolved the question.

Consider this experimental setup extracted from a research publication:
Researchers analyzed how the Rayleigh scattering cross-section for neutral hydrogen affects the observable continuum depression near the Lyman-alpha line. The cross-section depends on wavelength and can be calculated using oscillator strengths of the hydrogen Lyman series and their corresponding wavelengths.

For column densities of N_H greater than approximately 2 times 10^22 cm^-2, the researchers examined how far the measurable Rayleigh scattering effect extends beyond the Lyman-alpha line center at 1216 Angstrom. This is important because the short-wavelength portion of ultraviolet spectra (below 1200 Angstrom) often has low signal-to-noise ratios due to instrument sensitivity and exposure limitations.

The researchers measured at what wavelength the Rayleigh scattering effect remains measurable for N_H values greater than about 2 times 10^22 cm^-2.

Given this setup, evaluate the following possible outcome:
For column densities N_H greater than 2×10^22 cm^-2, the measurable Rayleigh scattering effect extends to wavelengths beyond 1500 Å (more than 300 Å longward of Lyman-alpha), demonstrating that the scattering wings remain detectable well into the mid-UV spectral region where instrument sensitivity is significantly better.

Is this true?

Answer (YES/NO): NO